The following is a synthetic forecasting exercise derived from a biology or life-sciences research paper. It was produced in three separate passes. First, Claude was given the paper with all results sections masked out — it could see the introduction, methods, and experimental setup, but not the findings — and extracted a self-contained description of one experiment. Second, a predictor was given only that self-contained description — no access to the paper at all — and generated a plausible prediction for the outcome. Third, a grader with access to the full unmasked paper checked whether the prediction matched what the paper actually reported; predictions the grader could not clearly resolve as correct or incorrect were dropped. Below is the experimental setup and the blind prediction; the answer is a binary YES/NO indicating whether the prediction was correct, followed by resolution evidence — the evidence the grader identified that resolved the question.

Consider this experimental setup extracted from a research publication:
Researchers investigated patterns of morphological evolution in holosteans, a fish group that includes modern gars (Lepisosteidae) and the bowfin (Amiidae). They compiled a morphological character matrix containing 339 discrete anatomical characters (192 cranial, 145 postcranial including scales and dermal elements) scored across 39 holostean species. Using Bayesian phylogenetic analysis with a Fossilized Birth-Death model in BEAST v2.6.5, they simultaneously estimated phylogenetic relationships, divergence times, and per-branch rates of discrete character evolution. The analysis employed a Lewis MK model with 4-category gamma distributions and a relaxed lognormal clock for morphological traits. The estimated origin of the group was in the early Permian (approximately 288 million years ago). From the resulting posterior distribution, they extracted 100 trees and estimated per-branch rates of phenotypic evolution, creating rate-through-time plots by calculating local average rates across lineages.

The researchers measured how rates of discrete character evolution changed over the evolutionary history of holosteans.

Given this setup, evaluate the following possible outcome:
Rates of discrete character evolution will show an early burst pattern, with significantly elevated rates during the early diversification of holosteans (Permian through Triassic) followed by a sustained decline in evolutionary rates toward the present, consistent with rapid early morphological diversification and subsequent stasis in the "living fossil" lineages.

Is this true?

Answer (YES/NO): NO